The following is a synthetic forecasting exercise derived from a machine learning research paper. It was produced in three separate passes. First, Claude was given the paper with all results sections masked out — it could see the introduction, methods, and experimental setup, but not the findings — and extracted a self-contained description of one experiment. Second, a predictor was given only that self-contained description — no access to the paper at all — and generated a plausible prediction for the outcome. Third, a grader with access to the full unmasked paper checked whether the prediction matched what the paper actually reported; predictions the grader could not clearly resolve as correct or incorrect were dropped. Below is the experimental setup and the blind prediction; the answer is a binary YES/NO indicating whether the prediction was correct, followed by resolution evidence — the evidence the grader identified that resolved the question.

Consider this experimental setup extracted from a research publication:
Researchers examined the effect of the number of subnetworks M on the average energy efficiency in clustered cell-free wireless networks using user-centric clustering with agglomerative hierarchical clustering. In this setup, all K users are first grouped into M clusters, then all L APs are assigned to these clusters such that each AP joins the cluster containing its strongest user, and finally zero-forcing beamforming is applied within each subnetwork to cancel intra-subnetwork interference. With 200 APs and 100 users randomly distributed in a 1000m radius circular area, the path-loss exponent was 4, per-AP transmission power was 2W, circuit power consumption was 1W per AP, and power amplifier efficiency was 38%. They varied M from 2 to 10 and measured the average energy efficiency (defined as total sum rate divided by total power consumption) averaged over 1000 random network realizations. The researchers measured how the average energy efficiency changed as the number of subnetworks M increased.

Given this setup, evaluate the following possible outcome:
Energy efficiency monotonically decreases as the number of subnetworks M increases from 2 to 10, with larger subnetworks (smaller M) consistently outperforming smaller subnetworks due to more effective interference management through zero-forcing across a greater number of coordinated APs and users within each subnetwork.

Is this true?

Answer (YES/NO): YES